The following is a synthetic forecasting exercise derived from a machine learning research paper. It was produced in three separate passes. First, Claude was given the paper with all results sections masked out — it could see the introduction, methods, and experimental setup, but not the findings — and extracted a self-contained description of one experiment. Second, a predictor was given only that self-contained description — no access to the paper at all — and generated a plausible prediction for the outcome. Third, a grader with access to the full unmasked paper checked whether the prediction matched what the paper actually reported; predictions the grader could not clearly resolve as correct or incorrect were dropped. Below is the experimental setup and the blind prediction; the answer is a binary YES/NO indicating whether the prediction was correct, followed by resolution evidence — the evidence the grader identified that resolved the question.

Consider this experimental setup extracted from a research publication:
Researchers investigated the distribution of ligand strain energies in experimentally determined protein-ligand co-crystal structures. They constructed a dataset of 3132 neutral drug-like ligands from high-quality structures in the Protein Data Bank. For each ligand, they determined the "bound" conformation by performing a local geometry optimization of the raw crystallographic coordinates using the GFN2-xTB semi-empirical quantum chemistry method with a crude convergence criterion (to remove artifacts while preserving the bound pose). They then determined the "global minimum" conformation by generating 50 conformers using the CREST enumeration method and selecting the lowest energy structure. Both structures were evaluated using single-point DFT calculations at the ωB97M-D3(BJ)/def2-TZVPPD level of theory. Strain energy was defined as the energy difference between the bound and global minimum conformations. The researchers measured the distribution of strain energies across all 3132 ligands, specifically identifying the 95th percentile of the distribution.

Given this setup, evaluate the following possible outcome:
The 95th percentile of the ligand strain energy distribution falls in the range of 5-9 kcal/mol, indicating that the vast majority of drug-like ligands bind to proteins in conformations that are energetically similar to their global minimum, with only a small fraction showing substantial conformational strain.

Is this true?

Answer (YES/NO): NO